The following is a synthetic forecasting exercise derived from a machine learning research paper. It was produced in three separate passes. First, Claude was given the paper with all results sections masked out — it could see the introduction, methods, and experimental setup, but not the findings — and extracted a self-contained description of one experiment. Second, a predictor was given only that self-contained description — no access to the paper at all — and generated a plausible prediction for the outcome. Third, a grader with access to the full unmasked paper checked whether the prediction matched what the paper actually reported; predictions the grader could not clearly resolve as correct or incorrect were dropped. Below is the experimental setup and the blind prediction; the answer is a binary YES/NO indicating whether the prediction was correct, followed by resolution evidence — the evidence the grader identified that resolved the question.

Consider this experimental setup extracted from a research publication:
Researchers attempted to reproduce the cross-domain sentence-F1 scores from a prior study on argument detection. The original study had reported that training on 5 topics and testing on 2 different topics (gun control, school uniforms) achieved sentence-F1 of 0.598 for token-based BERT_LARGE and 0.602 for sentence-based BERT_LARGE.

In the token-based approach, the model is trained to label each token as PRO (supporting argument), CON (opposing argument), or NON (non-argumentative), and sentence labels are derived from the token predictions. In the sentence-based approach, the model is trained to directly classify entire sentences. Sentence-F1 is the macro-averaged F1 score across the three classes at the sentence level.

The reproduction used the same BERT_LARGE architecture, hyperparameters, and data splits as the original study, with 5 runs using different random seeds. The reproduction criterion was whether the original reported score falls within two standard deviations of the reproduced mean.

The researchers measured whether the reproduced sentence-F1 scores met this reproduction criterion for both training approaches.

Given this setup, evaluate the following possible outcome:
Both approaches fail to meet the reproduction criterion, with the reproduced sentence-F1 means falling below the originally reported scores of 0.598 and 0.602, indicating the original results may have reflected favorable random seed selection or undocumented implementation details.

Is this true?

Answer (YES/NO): NO